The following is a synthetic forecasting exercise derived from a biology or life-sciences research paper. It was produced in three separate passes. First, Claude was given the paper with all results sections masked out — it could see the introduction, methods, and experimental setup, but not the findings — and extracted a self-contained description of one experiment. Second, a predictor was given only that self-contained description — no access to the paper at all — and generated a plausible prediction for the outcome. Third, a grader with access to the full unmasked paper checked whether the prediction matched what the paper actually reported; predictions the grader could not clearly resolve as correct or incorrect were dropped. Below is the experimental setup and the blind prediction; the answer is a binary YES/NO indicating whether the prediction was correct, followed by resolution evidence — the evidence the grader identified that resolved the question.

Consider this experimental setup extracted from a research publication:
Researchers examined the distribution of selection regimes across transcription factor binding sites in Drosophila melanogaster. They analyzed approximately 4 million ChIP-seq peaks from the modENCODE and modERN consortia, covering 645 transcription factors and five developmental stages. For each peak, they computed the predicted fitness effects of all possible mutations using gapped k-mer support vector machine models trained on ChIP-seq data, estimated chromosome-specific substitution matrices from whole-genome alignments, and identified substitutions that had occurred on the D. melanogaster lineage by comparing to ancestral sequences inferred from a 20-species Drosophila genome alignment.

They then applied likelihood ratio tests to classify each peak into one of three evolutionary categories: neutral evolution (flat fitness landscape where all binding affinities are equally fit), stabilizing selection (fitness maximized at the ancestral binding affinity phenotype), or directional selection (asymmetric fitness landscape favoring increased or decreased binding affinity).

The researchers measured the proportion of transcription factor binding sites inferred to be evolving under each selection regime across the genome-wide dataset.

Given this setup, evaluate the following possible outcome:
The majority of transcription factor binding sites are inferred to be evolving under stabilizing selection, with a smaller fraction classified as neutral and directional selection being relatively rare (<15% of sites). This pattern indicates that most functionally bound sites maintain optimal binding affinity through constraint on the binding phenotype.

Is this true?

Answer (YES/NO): NO